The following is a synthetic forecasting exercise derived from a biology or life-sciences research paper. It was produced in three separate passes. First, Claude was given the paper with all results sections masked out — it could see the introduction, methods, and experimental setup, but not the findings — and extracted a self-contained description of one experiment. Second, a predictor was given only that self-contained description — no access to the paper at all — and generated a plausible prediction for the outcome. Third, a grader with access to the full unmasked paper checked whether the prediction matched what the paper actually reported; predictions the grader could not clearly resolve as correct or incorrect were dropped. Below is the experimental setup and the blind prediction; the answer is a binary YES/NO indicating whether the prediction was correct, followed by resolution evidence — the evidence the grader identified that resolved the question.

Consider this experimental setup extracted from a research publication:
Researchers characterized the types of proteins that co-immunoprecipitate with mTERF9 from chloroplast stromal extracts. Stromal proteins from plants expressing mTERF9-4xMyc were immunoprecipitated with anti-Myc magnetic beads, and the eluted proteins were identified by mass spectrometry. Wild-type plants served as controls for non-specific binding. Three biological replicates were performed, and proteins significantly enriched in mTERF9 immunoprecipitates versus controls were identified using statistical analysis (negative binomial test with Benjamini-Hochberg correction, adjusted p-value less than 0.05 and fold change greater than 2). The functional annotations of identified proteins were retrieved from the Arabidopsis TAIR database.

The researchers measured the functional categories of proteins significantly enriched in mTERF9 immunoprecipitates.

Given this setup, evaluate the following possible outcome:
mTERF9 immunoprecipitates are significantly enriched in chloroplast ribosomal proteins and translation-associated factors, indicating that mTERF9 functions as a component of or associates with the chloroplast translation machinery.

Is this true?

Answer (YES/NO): YES